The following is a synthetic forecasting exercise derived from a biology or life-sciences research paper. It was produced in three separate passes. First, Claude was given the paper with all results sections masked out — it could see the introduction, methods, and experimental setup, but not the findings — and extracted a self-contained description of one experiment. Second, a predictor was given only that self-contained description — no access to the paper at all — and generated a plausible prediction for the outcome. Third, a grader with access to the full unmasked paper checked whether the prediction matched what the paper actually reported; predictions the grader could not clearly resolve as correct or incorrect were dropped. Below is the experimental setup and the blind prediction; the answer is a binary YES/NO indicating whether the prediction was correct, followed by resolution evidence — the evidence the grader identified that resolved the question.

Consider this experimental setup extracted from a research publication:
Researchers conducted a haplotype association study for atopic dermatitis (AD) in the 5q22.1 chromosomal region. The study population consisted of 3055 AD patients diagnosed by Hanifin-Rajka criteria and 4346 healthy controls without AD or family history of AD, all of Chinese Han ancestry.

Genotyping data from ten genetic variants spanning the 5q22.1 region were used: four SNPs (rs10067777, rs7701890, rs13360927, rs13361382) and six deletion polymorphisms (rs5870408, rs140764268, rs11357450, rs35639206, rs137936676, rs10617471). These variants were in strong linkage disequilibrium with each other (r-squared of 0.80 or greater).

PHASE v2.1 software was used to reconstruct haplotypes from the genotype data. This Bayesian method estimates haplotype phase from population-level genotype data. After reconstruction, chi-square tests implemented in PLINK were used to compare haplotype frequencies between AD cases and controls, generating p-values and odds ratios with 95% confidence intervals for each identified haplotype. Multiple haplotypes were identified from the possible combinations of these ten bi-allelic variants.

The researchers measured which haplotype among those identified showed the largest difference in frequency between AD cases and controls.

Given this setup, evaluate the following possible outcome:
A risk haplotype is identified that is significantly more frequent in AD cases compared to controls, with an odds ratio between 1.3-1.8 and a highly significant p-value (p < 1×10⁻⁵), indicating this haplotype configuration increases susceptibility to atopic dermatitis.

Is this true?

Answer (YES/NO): NO